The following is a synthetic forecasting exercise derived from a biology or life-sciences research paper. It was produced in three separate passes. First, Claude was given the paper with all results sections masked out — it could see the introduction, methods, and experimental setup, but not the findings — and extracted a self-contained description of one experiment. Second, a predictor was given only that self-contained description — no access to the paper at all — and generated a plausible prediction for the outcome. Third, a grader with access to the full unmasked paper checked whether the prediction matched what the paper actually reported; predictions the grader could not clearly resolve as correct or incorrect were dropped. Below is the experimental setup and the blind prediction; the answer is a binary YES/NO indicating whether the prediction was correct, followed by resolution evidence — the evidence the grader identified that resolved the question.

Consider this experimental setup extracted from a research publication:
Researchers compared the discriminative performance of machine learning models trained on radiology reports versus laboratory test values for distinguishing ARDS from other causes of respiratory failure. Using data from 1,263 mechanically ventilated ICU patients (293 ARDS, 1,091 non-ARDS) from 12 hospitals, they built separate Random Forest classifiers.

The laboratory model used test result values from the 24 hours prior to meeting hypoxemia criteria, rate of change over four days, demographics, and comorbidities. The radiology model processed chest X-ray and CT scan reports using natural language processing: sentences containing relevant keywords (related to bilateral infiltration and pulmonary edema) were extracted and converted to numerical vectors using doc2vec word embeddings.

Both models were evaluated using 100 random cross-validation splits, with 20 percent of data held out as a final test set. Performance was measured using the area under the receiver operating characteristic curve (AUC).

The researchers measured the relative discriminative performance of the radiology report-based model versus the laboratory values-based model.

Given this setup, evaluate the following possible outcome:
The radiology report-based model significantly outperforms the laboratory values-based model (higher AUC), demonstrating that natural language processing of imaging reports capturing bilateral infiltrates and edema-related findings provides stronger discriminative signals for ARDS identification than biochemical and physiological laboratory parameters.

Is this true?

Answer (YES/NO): YES